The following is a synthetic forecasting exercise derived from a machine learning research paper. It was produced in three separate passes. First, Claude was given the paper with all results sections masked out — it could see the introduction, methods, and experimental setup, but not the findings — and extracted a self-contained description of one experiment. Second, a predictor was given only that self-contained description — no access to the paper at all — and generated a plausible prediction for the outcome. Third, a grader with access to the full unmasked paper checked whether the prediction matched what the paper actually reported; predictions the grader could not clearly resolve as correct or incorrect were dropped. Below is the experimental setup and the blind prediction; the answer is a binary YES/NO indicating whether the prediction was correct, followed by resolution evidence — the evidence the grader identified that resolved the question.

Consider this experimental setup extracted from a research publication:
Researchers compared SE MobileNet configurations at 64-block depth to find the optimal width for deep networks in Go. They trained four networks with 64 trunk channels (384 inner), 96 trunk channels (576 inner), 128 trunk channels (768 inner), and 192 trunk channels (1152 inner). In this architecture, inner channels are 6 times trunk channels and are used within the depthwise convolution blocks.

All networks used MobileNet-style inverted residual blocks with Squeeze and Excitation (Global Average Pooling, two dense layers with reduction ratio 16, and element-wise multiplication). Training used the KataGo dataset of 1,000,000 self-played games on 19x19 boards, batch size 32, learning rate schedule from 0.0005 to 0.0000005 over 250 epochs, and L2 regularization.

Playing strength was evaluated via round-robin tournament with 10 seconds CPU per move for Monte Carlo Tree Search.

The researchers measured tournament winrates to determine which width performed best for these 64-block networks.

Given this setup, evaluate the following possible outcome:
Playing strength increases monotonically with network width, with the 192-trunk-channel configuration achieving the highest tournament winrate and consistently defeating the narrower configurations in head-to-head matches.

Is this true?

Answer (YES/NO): NO